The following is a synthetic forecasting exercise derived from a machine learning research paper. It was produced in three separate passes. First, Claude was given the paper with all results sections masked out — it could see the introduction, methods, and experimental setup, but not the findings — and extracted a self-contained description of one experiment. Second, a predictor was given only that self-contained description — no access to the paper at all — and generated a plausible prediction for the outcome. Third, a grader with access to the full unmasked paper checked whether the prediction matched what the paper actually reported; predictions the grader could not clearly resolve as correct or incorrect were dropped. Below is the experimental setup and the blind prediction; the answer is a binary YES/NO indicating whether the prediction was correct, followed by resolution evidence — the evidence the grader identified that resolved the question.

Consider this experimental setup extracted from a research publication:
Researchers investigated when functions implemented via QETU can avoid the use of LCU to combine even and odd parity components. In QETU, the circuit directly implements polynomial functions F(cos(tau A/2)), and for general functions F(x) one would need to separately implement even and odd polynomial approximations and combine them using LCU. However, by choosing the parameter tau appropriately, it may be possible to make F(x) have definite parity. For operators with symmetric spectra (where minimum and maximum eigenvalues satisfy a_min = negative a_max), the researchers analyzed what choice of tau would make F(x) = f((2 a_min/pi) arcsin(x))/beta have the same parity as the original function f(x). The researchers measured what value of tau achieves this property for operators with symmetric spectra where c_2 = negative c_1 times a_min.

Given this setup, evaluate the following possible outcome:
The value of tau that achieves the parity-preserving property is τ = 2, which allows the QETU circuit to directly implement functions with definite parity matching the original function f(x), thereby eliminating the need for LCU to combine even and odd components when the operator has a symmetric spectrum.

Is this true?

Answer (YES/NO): YES